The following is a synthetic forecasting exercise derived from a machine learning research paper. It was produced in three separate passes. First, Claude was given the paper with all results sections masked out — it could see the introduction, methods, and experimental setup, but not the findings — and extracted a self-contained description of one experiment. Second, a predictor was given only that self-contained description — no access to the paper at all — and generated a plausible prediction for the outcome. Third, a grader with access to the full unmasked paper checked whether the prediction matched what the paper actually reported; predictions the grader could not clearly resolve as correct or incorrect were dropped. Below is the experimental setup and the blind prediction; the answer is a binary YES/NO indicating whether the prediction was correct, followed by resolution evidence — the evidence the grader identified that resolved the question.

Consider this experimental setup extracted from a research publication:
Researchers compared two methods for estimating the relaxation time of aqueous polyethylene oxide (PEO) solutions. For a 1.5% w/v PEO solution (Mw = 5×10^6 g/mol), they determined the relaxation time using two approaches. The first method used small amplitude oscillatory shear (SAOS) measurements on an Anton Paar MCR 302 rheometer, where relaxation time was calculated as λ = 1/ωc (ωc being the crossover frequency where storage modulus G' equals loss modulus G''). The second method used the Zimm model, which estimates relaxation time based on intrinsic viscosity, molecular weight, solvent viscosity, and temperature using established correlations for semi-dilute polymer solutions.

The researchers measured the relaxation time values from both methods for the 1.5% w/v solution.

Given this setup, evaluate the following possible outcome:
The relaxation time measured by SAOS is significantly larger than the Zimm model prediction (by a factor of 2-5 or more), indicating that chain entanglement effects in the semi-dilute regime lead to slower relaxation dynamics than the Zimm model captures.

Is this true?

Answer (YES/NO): NO